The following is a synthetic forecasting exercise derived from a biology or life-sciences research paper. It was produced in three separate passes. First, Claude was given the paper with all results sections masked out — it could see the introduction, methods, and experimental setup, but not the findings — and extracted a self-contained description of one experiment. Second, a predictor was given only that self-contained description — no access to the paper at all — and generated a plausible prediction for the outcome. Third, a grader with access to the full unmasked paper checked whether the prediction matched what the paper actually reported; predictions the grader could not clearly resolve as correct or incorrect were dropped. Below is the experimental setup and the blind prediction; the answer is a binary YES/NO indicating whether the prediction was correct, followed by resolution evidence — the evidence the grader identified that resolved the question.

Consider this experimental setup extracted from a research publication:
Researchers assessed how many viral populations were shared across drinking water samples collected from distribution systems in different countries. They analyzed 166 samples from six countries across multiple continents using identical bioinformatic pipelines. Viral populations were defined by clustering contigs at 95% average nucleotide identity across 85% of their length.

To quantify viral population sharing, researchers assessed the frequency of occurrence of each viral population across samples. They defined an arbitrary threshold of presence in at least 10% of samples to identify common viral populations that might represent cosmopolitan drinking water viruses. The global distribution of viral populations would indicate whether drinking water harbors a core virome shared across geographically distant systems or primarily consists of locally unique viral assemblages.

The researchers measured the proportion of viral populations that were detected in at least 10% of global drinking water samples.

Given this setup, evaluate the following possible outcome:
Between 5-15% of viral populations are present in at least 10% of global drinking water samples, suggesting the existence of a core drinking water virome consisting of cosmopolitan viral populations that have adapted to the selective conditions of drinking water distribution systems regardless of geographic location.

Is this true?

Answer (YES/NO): NO